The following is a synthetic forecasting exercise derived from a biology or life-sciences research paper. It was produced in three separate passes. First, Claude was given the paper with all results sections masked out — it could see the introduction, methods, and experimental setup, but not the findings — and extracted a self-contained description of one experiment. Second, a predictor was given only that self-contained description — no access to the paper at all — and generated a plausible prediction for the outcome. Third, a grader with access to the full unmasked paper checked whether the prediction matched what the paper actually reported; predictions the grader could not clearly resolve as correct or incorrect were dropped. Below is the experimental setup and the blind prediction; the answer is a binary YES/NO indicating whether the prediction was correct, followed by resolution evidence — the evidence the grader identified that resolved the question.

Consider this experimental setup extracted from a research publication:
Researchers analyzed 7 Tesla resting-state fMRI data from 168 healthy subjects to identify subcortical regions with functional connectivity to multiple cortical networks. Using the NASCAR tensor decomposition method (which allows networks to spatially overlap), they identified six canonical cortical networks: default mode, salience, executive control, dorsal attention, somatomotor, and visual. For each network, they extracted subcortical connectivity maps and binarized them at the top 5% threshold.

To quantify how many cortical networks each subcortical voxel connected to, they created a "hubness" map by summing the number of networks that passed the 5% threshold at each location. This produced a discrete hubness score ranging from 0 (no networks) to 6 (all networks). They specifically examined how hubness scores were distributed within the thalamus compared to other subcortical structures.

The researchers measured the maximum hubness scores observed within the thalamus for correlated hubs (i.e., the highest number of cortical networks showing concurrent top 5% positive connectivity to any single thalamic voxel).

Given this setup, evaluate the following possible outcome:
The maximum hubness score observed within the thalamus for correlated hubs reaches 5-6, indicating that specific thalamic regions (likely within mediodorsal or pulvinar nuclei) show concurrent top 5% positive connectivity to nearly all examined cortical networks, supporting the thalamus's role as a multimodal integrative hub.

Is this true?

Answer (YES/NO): NO